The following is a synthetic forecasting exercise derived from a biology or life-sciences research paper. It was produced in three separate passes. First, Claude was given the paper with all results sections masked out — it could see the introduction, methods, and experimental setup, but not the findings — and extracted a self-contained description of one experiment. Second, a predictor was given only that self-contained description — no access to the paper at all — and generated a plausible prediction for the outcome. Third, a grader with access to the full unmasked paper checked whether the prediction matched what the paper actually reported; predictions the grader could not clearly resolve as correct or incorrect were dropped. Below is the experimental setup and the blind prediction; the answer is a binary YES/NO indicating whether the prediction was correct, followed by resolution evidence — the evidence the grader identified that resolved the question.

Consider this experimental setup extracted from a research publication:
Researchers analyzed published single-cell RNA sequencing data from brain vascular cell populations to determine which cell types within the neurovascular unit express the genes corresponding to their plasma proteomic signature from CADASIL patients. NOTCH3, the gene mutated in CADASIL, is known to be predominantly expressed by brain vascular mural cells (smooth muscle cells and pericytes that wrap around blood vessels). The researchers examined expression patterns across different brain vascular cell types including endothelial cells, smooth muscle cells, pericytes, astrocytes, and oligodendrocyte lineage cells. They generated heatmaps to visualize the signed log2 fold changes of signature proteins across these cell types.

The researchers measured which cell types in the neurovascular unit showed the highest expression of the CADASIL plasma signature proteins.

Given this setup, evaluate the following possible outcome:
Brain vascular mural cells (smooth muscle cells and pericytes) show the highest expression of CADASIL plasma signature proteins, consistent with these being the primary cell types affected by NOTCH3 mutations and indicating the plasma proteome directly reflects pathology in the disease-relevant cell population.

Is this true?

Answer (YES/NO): NO